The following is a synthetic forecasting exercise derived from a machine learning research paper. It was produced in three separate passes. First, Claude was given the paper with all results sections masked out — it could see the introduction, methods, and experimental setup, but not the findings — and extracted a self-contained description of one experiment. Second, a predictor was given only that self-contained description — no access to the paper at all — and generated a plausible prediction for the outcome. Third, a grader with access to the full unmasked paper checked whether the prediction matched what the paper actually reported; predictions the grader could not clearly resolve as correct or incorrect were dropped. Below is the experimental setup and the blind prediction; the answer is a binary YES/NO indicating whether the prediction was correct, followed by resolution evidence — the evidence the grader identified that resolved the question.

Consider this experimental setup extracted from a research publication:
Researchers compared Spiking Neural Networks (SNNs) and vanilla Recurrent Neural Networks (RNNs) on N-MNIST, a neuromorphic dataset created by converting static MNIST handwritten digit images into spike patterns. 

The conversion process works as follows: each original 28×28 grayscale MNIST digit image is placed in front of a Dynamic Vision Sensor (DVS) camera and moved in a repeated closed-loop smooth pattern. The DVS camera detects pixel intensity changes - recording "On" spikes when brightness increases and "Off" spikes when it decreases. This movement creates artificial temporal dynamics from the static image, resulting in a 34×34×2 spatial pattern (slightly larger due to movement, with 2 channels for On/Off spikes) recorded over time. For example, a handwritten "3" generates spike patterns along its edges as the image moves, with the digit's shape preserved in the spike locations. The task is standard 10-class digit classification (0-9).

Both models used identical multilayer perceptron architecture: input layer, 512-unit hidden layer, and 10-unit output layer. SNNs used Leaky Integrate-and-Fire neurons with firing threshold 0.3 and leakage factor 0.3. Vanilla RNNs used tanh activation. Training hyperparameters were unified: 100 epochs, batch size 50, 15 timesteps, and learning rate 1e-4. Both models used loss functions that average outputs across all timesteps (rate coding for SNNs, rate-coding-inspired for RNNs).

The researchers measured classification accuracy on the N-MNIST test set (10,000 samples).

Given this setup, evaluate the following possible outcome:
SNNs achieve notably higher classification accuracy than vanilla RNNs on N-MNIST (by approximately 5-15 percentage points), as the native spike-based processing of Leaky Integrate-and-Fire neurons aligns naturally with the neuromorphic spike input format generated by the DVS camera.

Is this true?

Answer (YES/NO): NO